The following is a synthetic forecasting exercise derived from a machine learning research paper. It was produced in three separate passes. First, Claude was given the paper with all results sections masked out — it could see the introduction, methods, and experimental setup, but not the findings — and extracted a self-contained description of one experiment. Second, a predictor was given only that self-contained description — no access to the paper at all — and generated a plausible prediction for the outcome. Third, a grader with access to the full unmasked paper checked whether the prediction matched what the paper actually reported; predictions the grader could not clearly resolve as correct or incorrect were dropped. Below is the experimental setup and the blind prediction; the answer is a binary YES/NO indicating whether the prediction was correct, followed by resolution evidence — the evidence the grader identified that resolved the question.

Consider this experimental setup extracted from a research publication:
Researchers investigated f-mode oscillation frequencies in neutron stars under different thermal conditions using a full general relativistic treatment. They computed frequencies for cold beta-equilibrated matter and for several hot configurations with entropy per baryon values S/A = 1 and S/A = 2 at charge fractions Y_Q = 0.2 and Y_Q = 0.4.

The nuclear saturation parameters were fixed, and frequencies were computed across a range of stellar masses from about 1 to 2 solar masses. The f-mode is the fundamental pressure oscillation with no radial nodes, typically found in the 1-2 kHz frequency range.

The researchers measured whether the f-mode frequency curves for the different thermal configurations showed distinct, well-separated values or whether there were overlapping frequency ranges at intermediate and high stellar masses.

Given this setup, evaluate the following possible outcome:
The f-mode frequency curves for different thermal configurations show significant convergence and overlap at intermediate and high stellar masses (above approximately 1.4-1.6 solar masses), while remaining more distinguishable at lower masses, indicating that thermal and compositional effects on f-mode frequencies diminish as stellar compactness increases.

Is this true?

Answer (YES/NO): NO